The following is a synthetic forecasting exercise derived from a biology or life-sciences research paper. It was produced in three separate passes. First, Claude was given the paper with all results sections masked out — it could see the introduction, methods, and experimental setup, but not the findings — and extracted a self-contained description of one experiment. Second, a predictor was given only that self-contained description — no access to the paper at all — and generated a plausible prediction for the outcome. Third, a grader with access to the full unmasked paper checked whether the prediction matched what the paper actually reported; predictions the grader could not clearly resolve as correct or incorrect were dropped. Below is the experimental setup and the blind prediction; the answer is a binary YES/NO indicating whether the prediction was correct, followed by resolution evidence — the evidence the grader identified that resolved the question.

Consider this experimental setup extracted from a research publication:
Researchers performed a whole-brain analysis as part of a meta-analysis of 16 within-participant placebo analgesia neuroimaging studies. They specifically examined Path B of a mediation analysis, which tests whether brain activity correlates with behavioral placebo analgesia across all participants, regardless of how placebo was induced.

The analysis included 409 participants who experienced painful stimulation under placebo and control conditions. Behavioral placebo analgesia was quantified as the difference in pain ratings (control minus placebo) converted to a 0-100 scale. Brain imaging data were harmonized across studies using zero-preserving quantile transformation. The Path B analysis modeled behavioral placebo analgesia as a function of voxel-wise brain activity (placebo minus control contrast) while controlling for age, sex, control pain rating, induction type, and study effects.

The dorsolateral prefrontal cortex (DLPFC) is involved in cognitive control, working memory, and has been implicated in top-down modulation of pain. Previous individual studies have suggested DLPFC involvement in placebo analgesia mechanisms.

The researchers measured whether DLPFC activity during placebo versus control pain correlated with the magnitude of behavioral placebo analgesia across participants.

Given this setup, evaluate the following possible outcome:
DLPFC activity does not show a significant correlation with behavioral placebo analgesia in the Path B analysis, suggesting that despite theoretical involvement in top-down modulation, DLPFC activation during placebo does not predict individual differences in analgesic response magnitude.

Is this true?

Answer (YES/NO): YES